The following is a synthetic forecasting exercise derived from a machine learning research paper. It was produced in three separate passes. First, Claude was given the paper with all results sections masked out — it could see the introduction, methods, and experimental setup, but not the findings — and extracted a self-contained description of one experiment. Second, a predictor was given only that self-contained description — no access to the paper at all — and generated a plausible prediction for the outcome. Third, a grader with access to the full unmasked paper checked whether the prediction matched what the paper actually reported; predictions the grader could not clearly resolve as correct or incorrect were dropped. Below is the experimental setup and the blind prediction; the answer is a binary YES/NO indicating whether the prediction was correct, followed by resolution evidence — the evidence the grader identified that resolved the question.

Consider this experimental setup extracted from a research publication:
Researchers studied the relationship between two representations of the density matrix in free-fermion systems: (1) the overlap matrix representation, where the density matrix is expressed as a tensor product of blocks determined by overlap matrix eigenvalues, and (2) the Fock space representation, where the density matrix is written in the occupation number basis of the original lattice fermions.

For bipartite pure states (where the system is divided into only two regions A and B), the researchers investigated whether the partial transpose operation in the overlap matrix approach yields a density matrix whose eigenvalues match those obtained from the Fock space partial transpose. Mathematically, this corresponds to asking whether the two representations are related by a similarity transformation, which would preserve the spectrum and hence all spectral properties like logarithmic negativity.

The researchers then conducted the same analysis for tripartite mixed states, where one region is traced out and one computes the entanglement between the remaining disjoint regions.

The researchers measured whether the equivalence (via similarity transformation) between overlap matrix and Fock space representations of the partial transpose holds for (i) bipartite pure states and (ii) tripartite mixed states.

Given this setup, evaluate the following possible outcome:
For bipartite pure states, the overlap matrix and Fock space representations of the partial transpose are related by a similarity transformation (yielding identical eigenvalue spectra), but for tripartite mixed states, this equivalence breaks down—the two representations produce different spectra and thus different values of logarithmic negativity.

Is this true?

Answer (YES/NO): YES